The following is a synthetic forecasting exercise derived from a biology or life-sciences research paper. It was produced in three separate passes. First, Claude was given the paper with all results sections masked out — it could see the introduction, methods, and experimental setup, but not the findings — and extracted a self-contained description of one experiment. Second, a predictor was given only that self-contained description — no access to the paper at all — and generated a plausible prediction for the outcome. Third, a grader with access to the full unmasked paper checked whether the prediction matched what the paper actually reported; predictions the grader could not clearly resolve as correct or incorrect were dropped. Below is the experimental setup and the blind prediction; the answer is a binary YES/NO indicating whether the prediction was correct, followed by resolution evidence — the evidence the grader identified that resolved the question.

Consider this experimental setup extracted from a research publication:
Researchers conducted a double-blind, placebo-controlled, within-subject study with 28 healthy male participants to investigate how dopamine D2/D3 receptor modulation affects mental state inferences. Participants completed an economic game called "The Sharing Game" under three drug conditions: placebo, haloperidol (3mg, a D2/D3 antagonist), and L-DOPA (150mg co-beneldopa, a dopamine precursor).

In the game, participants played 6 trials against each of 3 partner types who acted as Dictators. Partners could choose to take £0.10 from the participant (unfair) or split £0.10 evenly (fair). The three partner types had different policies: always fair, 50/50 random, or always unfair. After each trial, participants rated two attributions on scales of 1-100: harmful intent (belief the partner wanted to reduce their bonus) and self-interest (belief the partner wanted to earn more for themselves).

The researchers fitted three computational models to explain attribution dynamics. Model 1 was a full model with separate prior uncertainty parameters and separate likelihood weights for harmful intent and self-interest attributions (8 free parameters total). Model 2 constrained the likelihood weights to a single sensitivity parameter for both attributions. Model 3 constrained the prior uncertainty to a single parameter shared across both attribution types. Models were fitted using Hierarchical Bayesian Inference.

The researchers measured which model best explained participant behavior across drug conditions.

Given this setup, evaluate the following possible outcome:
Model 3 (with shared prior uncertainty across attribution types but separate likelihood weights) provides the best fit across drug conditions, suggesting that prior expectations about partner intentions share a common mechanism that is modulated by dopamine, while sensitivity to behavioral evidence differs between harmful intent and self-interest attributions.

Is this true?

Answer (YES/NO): NO